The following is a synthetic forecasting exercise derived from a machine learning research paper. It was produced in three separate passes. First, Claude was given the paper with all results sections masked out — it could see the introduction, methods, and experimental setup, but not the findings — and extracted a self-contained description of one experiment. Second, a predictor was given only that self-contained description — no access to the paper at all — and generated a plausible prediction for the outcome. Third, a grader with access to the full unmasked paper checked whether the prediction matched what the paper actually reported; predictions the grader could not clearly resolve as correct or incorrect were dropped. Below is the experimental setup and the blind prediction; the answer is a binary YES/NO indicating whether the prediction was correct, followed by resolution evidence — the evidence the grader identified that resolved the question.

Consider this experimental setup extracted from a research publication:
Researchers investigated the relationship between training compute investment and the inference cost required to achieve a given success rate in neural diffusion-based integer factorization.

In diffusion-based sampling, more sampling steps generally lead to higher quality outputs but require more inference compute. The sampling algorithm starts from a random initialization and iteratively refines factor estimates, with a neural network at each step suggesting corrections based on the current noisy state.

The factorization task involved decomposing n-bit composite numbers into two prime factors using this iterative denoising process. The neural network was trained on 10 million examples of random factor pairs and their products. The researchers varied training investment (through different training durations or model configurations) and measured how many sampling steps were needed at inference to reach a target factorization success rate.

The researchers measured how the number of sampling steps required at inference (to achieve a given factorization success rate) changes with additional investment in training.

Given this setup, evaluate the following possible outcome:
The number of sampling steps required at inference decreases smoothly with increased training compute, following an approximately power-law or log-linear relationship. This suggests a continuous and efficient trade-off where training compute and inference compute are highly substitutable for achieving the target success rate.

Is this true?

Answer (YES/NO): YES